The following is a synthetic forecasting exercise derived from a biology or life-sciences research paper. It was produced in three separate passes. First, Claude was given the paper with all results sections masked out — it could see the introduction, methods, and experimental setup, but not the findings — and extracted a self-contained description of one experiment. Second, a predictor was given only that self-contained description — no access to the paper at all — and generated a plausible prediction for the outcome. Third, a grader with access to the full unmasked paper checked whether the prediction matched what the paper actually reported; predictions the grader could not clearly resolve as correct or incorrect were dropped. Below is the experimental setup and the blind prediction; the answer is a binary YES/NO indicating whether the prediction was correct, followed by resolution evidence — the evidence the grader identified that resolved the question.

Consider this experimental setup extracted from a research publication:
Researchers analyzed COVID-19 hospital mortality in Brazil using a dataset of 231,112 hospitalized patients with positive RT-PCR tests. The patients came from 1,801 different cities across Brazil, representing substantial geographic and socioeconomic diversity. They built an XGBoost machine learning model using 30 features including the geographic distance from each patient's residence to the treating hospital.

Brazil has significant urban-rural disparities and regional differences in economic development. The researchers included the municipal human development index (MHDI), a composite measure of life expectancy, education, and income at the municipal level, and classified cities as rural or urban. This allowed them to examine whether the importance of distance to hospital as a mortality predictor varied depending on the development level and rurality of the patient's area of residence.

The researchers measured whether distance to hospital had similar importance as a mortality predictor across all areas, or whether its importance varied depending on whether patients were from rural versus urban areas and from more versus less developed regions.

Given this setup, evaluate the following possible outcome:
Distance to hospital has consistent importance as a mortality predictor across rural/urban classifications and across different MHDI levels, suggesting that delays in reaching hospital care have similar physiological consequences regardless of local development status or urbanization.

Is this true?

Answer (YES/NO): NO